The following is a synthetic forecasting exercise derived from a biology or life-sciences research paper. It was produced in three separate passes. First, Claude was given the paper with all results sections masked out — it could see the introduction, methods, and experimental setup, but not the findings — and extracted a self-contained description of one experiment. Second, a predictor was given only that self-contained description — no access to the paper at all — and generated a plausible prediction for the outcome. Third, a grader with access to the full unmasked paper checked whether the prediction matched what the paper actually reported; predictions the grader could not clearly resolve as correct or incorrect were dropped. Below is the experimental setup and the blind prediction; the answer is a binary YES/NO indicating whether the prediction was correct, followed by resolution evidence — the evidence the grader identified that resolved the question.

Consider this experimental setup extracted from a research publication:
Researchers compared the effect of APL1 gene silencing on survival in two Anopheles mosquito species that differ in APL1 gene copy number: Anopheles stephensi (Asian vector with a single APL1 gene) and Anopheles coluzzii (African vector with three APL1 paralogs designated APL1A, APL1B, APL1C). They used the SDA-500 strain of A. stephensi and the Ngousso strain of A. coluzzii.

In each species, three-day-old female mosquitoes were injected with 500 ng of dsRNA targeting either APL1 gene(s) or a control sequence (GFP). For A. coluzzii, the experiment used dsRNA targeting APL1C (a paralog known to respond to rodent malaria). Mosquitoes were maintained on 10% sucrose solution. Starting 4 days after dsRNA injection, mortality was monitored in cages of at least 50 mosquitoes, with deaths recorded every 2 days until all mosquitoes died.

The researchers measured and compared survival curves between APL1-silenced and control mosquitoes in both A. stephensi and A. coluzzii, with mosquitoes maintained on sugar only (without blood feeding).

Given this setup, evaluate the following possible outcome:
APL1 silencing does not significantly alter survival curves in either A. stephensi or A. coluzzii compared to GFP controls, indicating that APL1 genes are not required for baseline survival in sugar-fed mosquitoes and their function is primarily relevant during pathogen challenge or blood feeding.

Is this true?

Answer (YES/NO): NO